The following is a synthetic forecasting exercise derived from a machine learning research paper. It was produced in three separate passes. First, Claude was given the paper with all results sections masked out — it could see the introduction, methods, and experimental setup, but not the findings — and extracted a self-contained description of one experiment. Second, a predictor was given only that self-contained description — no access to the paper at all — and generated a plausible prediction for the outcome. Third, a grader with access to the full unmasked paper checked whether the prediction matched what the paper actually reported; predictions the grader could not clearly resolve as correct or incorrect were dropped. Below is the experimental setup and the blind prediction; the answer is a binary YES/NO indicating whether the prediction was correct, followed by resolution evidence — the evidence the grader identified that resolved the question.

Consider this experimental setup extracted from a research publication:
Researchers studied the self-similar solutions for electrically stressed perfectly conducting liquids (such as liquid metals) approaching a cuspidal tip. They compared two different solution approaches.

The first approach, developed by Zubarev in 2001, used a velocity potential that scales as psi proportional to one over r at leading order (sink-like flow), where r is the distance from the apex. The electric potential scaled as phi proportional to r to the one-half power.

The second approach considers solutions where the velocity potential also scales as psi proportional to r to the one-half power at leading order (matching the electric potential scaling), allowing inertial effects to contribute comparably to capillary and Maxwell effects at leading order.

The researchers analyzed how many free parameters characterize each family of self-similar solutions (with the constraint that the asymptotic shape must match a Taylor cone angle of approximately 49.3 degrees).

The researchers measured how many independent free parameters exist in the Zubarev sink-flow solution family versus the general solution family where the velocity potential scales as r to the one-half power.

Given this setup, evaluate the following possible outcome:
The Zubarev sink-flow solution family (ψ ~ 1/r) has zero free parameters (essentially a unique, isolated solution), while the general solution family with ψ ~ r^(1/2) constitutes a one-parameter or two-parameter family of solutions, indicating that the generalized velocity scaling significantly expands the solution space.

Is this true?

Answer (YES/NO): NO